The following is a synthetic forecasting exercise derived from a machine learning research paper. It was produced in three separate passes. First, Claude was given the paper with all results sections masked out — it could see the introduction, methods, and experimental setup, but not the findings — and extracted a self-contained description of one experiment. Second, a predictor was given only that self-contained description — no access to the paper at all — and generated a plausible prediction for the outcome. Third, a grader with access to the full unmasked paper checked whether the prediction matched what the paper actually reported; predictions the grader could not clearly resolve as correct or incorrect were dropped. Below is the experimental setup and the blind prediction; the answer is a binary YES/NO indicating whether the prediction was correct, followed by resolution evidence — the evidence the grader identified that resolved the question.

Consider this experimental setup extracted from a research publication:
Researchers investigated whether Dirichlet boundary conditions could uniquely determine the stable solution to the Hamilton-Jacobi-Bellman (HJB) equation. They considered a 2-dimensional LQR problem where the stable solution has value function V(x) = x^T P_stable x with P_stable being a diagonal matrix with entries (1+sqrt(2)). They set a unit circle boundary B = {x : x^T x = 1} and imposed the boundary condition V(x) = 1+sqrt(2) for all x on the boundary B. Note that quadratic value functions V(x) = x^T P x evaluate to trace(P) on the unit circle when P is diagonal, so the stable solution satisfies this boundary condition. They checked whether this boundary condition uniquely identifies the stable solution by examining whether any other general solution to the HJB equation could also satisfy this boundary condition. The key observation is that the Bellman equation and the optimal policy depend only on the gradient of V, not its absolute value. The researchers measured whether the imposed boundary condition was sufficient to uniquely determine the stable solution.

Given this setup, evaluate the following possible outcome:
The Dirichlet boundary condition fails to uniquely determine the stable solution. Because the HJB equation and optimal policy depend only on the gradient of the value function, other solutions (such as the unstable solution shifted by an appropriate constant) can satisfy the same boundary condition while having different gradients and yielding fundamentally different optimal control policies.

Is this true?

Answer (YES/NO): YES